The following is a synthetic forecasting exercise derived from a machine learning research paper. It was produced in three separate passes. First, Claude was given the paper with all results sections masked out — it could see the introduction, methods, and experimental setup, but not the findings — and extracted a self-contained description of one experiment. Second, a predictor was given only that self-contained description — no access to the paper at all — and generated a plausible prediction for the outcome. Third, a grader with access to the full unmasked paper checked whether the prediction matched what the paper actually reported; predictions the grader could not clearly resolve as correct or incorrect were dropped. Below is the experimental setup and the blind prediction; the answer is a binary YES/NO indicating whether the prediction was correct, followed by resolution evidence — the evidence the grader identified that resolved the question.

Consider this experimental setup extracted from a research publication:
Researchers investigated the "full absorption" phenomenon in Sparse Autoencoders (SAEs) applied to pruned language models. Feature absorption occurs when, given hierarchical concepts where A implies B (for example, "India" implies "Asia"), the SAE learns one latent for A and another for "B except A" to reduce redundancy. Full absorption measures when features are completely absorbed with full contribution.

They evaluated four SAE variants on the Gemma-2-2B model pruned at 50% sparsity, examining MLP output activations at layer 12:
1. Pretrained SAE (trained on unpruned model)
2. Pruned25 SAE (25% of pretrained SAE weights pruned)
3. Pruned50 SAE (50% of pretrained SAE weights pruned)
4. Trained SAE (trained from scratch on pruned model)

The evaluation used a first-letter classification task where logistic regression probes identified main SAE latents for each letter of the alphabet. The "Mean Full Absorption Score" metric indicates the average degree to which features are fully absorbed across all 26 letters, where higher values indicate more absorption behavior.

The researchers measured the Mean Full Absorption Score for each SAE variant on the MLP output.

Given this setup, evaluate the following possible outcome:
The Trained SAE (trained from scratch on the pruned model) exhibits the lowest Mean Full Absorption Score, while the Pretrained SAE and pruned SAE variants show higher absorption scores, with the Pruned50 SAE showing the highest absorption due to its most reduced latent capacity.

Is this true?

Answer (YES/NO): NO